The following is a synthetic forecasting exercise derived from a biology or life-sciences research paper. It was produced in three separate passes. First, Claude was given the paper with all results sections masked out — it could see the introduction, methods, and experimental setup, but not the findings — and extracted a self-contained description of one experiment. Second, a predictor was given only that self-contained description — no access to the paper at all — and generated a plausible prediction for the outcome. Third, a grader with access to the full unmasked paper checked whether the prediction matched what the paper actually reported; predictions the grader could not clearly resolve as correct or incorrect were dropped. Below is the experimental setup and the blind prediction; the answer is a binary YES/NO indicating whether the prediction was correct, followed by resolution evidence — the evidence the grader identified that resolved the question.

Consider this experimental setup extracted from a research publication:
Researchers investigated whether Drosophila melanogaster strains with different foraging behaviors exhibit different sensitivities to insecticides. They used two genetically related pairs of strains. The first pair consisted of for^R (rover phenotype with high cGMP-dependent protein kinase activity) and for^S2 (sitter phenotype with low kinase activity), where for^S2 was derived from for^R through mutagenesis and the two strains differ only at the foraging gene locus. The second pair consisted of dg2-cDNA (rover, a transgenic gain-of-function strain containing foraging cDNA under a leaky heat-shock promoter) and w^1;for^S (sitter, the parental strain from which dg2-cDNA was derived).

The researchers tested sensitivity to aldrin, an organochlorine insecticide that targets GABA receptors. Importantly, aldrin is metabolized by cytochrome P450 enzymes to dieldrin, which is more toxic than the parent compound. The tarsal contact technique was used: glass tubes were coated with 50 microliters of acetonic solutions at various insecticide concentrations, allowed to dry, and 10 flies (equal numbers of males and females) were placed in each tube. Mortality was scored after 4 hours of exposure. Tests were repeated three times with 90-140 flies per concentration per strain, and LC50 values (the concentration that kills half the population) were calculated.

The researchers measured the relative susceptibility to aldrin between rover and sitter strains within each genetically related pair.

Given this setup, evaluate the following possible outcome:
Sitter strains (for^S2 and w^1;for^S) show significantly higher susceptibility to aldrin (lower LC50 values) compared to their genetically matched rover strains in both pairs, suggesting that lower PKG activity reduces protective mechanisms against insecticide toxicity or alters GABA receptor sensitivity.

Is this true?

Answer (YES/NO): NO